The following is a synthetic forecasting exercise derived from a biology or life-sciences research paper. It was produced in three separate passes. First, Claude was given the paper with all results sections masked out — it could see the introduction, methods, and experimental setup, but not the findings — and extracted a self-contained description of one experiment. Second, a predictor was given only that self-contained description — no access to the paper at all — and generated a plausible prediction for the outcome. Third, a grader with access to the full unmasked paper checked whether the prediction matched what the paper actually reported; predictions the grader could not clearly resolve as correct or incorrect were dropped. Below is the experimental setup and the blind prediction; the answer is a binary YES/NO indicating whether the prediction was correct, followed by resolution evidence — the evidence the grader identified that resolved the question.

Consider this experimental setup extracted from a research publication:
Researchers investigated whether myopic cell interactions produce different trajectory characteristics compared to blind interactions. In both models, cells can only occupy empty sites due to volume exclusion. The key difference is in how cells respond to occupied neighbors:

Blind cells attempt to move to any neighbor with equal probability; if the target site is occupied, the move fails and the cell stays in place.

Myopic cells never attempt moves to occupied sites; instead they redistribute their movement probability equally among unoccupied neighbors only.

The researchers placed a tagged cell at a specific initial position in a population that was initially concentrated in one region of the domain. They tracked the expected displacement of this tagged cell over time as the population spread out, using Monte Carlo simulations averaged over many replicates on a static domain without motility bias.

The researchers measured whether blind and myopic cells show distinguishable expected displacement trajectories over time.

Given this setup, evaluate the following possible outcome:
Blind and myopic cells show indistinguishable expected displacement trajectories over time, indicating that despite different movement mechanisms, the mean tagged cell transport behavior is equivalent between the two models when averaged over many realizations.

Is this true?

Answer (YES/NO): NO